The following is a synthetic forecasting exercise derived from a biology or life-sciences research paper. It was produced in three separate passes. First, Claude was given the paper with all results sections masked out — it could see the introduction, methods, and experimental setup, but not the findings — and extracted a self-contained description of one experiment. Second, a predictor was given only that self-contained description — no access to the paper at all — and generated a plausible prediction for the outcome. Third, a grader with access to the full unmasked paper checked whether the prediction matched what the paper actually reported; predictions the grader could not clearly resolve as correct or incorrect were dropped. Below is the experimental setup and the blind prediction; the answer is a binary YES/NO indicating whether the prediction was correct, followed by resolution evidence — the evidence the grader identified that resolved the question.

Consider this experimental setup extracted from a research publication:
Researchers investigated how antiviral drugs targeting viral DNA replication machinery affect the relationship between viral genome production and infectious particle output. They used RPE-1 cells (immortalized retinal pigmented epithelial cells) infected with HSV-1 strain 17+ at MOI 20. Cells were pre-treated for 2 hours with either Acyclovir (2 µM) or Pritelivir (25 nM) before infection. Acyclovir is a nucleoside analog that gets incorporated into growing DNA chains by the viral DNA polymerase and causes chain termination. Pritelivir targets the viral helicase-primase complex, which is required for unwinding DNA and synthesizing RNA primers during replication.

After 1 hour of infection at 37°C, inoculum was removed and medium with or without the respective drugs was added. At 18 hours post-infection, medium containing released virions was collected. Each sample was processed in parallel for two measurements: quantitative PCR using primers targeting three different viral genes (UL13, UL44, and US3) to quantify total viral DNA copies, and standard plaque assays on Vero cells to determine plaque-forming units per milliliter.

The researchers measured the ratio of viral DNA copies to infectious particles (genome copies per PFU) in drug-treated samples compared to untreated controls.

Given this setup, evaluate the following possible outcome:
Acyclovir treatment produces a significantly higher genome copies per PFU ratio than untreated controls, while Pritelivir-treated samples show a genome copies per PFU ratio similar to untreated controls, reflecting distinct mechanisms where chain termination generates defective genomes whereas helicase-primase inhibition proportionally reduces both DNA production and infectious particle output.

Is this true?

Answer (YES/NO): NO